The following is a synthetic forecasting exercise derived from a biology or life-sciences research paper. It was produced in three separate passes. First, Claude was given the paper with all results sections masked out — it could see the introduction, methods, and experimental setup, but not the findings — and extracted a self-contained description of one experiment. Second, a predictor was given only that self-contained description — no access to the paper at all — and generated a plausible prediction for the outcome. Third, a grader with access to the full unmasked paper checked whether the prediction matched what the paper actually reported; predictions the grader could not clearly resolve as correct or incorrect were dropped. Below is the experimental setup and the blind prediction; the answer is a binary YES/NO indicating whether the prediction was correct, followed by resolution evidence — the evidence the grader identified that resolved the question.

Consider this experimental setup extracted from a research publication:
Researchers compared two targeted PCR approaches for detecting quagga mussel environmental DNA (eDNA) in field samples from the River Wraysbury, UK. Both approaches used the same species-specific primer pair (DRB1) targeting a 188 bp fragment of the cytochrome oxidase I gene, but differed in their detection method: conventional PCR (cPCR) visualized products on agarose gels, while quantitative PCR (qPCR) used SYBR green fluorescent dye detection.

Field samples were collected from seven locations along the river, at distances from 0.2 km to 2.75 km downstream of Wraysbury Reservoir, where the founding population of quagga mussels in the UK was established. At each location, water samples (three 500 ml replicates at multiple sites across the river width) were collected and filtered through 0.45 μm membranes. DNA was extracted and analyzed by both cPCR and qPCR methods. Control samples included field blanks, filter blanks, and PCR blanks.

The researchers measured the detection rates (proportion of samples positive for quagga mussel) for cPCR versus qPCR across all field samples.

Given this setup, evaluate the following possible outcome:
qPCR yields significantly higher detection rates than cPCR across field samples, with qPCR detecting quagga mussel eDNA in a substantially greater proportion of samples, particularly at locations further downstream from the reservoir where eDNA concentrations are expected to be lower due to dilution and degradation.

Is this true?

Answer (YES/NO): NO